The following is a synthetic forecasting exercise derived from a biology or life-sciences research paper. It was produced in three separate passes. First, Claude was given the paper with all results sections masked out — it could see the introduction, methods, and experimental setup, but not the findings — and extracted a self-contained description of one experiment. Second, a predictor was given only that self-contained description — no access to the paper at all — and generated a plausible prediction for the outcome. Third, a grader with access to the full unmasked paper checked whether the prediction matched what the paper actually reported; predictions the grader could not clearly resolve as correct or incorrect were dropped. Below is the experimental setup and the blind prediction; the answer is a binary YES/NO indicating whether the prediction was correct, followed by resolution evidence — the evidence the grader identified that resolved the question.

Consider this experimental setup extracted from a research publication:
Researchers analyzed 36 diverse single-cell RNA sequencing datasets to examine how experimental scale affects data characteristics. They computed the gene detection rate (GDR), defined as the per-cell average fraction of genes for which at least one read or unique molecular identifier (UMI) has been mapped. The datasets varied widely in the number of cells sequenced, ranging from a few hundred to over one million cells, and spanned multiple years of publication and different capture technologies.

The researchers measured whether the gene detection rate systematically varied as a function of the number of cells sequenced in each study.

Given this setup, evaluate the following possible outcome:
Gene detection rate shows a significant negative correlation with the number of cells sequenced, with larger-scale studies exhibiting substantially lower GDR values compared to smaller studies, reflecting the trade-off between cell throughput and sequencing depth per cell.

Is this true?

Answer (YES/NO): YES